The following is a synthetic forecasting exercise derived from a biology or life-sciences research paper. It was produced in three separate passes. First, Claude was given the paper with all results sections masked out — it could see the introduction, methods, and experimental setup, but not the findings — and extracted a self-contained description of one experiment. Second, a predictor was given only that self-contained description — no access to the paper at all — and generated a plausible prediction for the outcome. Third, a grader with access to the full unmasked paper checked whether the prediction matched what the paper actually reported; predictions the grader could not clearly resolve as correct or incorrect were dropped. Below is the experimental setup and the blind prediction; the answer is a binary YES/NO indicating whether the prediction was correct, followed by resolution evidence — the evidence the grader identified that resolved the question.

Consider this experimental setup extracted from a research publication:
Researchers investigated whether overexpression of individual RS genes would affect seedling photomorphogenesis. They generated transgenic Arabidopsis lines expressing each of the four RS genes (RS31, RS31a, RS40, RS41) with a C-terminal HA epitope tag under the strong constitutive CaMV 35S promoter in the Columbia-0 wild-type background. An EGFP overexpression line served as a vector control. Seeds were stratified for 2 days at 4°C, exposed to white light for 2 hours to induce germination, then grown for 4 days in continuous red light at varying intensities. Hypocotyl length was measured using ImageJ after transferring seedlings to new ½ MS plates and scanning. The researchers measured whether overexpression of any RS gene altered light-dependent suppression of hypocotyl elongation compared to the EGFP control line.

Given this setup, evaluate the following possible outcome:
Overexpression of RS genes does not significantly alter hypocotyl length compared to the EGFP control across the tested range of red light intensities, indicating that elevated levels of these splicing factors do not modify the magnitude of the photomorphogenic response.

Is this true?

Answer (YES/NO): NO